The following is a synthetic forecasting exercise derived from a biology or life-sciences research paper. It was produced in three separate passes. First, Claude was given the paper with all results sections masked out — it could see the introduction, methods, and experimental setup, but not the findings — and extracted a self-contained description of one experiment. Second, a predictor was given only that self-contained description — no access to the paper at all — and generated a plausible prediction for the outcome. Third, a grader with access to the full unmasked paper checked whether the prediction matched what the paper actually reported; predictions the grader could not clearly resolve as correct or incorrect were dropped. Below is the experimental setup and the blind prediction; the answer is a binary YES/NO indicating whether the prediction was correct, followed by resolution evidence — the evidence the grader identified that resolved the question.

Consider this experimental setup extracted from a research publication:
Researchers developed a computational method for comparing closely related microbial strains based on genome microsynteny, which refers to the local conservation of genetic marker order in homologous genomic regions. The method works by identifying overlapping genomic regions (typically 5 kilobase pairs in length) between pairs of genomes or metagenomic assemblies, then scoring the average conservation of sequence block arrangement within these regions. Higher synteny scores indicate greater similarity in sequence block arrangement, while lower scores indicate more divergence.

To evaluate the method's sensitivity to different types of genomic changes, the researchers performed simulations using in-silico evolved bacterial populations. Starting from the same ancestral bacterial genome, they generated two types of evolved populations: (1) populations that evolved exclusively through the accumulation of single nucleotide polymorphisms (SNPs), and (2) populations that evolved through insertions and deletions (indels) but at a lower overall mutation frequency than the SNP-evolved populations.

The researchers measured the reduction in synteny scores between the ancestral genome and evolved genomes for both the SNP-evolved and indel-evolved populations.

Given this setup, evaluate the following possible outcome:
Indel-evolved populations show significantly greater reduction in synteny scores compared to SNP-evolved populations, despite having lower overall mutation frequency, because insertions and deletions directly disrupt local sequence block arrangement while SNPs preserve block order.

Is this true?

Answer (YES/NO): YES